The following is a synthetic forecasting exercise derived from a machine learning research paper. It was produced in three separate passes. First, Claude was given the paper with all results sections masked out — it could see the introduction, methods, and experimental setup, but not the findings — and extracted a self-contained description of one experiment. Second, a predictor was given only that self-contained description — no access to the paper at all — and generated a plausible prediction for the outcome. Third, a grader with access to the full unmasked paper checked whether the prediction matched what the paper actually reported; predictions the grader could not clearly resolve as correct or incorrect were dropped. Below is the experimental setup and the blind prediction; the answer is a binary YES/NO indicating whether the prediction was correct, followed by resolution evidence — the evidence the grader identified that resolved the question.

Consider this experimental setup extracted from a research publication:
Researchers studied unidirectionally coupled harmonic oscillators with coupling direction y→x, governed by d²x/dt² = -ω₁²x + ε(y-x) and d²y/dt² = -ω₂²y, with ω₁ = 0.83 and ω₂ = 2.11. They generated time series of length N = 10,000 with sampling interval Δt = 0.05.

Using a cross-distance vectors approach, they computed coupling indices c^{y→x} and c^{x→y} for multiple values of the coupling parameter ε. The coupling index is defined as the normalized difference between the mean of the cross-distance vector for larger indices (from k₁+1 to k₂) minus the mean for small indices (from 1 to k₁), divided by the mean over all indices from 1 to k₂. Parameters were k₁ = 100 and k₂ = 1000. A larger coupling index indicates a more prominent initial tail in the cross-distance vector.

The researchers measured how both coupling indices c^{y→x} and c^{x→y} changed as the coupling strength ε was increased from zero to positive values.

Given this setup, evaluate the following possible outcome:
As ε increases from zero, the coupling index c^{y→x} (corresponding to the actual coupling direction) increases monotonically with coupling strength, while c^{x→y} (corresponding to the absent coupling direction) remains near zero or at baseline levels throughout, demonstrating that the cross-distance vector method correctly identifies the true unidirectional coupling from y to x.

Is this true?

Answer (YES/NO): YES